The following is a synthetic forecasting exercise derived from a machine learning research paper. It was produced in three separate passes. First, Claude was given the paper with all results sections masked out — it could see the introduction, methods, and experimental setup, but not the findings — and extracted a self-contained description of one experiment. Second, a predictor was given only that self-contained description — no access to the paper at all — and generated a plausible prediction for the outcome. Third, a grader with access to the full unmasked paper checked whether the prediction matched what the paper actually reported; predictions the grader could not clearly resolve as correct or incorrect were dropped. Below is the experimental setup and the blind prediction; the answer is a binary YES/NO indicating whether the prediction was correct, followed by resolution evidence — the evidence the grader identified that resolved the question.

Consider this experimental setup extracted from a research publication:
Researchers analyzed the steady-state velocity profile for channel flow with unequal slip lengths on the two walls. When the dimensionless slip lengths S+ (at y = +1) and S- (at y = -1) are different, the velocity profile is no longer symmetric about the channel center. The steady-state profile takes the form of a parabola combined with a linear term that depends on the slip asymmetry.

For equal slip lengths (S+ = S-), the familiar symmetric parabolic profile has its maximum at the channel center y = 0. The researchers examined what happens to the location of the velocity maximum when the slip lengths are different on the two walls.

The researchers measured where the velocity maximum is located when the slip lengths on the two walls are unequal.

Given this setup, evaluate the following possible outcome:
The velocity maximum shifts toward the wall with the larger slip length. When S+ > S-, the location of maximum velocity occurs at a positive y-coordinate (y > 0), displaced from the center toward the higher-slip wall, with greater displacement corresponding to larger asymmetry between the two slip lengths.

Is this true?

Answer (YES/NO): YES